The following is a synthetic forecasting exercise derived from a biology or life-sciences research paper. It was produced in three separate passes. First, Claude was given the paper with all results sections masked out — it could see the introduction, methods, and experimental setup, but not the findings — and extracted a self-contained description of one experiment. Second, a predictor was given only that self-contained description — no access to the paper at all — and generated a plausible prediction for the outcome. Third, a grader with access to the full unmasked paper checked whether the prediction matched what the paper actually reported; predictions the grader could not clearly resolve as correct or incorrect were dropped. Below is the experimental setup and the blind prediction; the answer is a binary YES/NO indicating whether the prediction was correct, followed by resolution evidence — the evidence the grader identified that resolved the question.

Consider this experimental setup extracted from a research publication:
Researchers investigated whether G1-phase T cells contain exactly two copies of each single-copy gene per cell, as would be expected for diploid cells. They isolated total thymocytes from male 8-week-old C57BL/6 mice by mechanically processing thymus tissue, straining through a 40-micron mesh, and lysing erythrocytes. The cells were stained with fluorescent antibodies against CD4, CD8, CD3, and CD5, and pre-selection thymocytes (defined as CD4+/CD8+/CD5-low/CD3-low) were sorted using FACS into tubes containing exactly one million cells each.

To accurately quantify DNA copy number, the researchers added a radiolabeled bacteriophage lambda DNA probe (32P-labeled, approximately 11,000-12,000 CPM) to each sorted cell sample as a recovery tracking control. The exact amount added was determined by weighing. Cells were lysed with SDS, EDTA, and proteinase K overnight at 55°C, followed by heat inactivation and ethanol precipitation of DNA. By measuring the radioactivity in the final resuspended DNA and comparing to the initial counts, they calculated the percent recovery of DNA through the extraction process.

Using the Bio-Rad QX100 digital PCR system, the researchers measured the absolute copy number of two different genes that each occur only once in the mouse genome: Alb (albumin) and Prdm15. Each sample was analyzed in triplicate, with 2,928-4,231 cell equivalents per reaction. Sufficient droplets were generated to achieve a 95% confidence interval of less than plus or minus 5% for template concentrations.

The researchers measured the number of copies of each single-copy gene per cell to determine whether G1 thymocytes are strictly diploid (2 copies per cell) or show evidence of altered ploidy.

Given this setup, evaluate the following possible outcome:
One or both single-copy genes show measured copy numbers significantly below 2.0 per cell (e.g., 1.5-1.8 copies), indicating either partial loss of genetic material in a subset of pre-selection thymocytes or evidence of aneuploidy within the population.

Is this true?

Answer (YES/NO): NO